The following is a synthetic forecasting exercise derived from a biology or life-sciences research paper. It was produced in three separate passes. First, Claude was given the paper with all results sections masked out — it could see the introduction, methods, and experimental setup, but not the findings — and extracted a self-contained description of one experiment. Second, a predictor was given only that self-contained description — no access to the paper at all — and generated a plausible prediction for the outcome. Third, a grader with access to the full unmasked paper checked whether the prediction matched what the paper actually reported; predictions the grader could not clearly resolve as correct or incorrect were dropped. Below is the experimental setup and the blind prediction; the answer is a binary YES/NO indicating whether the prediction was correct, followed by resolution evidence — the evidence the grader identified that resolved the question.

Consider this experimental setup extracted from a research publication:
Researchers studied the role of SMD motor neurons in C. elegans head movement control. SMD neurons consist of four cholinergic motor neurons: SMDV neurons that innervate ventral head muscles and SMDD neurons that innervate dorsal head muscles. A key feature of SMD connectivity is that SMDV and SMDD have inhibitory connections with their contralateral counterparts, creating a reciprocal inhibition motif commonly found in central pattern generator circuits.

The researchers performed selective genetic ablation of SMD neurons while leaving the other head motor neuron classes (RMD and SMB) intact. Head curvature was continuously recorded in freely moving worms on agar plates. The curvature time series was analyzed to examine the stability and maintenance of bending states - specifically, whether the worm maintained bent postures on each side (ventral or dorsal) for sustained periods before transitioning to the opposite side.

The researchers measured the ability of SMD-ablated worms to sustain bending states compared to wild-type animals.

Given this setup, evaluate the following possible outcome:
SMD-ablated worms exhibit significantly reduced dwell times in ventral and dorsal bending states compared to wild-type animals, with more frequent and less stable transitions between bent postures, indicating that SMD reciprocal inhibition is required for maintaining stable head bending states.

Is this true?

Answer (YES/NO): YES